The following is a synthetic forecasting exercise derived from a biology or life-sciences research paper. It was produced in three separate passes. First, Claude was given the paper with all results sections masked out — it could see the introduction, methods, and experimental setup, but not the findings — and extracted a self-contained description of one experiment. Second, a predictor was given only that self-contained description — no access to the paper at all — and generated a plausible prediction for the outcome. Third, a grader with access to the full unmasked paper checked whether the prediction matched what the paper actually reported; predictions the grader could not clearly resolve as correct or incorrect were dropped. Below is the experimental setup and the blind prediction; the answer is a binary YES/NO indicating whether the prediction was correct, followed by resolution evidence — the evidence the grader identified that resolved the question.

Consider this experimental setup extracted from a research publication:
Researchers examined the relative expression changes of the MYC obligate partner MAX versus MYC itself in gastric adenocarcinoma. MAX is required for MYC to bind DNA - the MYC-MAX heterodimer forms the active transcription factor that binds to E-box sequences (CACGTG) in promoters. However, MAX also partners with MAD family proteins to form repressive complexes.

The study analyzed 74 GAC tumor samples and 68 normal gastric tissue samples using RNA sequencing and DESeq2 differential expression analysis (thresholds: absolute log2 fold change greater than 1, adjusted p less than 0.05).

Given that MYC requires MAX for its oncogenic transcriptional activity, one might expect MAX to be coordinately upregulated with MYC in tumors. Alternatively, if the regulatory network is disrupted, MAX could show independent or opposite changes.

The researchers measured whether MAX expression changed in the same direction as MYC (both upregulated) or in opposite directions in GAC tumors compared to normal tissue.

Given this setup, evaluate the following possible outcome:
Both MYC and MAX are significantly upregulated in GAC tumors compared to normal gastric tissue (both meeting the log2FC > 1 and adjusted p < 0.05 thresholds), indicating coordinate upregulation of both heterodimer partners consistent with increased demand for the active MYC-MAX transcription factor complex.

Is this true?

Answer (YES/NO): NO